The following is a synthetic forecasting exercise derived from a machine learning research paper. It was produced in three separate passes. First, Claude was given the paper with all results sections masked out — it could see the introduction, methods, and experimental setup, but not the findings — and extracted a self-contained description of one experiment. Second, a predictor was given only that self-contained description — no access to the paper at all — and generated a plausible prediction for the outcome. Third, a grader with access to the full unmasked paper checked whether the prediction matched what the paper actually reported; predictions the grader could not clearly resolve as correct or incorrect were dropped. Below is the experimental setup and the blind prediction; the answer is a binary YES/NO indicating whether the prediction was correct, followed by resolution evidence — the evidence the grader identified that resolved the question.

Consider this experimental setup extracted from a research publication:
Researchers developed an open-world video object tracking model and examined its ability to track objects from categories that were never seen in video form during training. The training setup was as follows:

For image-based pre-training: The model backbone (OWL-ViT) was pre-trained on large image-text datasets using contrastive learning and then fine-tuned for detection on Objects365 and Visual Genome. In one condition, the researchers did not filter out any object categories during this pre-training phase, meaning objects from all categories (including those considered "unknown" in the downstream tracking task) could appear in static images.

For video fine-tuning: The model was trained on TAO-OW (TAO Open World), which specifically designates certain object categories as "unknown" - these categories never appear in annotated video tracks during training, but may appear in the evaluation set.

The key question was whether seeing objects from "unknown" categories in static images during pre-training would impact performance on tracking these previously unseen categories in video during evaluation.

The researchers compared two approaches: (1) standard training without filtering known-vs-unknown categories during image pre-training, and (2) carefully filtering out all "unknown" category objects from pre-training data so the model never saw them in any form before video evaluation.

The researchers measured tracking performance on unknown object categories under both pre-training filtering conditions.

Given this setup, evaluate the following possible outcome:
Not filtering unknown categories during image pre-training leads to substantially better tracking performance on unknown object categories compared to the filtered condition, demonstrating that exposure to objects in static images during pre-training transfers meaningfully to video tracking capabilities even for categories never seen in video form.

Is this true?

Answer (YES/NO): NO